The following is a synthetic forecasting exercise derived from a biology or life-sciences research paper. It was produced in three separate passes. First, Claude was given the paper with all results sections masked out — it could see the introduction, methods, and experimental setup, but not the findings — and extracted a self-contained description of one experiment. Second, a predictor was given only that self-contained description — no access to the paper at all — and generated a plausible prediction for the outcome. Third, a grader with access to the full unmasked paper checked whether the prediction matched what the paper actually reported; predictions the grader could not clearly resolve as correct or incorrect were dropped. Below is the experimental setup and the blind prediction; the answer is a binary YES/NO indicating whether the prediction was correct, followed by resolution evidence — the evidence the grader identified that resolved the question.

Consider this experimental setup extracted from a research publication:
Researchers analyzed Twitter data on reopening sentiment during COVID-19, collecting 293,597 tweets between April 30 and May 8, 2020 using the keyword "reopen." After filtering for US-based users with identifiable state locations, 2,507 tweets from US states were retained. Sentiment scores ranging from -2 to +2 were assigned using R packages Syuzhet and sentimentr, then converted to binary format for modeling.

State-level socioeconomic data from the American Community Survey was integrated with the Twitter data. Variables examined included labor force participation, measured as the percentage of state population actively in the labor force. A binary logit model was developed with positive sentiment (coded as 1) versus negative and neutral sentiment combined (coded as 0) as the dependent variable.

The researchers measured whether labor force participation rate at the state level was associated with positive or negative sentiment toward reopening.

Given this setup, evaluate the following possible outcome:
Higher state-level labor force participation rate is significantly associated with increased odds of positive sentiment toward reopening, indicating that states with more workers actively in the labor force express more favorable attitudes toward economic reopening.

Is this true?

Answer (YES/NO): YES